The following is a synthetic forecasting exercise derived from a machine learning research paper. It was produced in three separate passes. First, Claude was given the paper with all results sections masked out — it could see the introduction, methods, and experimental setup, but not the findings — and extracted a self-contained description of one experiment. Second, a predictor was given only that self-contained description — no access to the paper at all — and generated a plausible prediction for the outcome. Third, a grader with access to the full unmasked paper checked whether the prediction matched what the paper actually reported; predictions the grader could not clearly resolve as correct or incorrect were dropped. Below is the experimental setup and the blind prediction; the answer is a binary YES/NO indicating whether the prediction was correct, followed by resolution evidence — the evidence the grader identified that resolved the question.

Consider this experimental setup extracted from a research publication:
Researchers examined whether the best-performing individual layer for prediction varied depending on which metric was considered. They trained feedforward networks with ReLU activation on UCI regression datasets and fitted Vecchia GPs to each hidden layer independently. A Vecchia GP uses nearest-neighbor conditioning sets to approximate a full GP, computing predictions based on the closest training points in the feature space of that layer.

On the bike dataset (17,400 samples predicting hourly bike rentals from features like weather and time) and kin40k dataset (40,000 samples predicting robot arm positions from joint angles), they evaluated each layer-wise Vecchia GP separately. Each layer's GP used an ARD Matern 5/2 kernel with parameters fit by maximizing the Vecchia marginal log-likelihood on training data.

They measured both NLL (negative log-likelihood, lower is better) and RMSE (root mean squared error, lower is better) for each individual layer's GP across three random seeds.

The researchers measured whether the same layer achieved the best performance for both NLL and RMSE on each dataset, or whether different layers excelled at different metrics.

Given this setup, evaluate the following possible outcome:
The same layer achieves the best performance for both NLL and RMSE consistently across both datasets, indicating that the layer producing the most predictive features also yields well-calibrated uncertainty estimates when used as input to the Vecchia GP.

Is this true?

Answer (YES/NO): NO